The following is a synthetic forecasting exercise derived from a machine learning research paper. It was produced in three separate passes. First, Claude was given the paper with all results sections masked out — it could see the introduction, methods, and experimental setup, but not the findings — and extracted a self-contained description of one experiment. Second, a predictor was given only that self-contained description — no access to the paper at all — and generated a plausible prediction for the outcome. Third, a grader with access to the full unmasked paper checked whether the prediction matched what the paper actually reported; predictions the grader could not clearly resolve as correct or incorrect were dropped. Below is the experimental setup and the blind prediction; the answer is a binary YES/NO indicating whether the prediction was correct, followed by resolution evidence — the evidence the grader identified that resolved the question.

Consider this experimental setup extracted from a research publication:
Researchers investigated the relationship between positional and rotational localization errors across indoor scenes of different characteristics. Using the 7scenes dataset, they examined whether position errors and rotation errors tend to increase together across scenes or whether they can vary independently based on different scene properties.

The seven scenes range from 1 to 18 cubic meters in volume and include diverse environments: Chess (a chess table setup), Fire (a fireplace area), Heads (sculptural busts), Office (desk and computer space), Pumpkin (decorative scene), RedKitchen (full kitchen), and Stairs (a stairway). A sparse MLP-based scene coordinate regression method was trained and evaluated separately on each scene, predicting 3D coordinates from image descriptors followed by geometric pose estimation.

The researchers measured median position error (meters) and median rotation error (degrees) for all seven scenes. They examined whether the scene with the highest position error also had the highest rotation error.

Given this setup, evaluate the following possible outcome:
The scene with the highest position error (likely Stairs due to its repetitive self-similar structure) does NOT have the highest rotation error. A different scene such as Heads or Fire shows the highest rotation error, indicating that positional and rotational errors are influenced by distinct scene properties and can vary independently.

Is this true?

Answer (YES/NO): NO